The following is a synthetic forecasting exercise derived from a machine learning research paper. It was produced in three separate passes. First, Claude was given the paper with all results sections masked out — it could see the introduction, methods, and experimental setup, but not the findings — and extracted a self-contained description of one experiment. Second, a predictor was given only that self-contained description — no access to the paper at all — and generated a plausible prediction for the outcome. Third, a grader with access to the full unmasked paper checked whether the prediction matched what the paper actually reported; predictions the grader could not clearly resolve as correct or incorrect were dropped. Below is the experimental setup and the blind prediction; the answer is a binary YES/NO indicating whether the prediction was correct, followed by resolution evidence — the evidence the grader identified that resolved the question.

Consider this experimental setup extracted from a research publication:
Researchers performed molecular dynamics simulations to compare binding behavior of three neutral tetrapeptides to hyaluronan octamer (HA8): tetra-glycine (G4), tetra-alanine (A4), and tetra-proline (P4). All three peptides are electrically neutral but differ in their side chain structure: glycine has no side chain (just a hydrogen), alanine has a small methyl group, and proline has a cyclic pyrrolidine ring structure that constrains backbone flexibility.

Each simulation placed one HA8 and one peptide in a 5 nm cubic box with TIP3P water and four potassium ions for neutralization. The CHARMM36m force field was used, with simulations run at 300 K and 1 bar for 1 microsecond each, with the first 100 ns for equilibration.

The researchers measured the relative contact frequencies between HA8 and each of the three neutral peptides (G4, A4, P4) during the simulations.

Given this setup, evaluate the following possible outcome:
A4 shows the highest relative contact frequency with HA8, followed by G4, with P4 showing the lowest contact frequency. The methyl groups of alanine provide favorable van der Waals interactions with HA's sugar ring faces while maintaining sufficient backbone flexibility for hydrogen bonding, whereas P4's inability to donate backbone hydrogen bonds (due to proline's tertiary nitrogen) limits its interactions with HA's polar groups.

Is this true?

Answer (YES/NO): NO